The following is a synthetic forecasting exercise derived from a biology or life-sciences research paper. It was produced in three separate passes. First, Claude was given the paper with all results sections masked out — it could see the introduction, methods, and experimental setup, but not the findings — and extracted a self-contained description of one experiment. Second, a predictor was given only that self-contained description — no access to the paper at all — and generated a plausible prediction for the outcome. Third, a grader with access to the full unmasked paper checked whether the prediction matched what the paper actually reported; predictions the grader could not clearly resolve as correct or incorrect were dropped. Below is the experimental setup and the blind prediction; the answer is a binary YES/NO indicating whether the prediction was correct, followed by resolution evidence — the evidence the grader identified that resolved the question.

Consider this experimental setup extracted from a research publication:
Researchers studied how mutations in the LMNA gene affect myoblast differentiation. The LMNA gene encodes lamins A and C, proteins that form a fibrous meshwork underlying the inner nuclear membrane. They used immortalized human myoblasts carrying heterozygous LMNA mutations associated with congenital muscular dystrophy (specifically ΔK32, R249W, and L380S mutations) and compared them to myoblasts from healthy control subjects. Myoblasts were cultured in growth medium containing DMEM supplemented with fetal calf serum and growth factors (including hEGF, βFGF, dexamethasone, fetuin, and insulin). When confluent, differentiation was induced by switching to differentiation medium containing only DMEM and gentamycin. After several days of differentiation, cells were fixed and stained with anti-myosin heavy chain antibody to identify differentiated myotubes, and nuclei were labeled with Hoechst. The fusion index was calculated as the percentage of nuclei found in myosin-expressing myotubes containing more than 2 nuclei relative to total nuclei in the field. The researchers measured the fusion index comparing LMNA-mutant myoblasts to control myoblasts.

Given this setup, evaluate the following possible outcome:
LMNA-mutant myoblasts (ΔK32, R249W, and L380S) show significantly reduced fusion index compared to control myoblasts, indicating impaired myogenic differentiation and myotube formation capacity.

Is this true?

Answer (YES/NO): YES